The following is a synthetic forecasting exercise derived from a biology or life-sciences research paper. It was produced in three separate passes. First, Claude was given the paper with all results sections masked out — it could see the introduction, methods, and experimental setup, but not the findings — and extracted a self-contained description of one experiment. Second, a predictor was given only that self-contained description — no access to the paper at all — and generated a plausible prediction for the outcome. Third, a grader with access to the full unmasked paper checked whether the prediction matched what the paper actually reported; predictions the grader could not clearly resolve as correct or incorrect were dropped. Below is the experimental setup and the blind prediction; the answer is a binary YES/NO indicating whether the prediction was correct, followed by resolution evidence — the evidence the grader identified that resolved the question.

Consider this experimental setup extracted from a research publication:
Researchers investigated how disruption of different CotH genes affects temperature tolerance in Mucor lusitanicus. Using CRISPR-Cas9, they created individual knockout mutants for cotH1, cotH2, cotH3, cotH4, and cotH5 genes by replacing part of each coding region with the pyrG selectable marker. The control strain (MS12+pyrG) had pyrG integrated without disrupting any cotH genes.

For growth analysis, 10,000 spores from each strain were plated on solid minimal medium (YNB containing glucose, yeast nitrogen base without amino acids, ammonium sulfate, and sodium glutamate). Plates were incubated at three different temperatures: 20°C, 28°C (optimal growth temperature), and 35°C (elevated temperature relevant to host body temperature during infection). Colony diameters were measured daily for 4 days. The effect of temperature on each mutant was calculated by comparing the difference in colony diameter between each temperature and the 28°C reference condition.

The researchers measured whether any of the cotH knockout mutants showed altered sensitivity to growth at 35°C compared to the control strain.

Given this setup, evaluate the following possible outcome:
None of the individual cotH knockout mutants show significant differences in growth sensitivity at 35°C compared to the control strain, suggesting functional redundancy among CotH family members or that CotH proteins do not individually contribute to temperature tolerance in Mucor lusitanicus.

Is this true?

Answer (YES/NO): NO